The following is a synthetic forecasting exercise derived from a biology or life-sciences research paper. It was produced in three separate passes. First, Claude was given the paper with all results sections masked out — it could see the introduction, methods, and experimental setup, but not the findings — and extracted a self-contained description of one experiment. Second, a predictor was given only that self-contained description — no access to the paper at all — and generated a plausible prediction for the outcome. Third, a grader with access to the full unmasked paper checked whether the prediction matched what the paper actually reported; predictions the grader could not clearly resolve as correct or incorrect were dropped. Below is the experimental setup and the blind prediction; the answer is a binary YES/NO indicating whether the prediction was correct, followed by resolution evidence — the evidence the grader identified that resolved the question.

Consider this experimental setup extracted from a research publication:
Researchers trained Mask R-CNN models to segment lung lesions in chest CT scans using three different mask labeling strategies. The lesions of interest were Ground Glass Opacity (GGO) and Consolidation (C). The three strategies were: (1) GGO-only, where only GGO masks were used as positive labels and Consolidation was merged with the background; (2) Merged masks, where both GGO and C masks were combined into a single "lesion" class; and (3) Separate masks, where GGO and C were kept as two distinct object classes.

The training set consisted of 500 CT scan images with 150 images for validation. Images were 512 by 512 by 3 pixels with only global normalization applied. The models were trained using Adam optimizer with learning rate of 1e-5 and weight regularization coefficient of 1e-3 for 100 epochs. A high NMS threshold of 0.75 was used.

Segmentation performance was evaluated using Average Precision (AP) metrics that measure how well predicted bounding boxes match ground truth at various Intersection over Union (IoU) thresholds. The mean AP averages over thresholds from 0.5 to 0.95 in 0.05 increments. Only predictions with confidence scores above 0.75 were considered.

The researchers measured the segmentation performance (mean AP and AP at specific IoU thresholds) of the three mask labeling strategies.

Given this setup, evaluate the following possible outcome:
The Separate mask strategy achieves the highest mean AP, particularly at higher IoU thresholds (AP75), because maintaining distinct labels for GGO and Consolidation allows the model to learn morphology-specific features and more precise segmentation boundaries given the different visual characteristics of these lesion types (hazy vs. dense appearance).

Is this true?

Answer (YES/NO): NO